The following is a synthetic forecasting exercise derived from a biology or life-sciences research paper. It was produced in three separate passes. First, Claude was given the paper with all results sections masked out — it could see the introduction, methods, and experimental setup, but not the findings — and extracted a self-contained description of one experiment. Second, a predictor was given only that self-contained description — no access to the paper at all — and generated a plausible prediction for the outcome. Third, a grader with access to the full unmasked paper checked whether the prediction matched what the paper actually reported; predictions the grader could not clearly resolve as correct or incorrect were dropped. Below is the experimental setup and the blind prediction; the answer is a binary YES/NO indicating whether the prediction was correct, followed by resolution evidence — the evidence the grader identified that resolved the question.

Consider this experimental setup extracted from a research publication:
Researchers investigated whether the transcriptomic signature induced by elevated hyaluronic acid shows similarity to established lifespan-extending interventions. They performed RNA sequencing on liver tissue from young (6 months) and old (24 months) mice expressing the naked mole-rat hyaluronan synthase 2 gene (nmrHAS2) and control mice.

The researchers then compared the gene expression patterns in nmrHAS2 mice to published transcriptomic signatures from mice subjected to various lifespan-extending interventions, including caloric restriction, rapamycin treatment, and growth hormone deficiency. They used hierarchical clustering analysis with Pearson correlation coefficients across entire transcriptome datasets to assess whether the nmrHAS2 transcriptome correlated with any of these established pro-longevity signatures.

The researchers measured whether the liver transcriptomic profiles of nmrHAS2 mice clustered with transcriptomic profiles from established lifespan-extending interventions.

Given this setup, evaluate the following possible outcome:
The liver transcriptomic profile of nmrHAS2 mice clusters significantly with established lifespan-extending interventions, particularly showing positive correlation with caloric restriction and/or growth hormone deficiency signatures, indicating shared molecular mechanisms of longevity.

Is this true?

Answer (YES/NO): NO